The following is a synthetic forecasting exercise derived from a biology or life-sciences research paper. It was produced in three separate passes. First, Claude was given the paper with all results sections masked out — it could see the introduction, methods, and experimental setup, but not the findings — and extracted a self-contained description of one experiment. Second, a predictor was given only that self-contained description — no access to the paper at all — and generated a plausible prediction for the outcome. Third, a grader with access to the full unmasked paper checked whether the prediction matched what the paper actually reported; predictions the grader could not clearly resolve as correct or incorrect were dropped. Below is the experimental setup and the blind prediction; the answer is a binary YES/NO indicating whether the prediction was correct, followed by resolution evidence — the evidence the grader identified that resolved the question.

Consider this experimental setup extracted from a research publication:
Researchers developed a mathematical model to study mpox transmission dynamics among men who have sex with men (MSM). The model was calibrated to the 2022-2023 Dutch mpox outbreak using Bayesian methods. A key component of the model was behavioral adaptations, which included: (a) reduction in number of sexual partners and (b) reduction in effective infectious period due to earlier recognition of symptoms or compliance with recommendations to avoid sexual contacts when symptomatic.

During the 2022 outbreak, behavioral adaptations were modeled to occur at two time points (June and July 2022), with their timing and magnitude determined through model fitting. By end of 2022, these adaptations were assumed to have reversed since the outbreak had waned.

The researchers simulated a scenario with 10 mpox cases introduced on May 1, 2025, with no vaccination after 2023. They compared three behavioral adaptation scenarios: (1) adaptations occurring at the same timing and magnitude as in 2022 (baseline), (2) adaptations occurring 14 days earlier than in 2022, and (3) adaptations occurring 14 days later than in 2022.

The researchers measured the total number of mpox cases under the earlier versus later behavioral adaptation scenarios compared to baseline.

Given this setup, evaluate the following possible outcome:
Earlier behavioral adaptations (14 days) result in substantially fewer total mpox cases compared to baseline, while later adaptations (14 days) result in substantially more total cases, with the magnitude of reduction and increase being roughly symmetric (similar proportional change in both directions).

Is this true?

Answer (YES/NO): NO